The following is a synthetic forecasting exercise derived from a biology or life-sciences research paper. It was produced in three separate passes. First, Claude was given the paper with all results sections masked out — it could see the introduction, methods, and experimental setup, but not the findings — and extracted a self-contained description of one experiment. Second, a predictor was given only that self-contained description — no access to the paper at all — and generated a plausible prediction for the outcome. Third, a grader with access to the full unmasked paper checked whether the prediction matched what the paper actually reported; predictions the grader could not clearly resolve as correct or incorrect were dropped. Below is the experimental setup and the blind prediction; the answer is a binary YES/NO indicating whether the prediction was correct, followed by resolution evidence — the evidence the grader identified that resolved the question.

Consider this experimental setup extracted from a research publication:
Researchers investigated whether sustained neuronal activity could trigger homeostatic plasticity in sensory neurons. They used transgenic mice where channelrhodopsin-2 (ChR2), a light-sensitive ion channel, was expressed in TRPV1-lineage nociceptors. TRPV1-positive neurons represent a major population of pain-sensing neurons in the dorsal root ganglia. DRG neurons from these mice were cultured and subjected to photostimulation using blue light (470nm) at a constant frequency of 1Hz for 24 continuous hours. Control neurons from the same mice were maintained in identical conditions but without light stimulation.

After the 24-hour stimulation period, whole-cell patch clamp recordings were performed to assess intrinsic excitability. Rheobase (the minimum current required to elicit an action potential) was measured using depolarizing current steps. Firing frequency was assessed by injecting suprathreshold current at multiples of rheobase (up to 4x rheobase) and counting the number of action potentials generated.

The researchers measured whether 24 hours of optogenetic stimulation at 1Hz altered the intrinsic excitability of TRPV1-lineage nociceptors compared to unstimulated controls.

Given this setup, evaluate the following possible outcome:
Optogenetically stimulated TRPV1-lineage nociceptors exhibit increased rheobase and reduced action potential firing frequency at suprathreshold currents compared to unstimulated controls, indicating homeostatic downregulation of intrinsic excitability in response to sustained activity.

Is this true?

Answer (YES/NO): NO